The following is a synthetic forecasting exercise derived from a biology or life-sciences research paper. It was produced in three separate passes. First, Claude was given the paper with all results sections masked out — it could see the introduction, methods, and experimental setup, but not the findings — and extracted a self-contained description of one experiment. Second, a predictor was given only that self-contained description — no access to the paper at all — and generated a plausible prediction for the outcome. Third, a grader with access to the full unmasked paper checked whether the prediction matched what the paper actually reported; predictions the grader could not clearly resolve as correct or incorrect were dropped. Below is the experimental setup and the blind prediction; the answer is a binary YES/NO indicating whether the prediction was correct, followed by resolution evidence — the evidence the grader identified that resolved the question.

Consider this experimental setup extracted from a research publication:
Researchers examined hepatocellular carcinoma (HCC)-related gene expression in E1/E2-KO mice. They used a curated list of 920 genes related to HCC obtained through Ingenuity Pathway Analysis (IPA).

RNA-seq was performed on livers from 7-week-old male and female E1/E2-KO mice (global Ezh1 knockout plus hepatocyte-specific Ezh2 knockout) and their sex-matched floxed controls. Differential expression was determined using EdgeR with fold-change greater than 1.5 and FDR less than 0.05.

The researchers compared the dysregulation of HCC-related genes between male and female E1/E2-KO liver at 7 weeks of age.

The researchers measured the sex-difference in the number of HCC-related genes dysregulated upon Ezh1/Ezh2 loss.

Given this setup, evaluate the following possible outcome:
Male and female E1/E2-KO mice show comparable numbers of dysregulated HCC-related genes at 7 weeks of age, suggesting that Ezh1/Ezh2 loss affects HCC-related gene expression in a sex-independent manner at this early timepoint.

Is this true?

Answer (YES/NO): NO